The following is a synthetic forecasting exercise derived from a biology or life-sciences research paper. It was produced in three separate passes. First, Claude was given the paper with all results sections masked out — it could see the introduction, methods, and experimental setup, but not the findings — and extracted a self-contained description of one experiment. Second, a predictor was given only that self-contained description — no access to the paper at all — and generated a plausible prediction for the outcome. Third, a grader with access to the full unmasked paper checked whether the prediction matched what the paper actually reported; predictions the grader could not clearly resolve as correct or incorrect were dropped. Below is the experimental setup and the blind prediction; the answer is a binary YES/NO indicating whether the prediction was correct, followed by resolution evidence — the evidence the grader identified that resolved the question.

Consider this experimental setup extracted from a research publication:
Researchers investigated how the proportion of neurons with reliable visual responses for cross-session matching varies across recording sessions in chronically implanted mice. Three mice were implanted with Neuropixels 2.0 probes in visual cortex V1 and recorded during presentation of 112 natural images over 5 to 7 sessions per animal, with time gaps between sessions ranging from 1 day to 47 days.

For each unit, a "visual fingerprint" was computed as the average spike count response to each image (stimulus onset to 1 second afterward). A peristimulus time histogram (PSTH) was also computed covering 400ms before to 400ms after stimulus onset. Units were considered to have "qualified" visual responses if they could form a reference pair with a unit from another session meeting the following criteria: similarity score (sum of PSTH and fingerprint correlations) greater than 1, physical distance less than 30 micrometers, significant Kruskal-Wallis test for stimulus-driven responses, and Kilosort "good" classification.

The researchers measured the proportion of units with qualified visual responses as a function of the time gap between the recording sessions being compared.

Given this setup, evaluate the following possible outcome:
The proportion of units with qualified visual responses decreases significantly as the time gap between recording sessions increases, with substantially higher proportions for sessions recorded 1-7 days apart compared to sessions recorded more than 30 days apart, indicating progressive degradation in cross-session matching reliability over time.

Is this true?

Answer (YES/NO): YES